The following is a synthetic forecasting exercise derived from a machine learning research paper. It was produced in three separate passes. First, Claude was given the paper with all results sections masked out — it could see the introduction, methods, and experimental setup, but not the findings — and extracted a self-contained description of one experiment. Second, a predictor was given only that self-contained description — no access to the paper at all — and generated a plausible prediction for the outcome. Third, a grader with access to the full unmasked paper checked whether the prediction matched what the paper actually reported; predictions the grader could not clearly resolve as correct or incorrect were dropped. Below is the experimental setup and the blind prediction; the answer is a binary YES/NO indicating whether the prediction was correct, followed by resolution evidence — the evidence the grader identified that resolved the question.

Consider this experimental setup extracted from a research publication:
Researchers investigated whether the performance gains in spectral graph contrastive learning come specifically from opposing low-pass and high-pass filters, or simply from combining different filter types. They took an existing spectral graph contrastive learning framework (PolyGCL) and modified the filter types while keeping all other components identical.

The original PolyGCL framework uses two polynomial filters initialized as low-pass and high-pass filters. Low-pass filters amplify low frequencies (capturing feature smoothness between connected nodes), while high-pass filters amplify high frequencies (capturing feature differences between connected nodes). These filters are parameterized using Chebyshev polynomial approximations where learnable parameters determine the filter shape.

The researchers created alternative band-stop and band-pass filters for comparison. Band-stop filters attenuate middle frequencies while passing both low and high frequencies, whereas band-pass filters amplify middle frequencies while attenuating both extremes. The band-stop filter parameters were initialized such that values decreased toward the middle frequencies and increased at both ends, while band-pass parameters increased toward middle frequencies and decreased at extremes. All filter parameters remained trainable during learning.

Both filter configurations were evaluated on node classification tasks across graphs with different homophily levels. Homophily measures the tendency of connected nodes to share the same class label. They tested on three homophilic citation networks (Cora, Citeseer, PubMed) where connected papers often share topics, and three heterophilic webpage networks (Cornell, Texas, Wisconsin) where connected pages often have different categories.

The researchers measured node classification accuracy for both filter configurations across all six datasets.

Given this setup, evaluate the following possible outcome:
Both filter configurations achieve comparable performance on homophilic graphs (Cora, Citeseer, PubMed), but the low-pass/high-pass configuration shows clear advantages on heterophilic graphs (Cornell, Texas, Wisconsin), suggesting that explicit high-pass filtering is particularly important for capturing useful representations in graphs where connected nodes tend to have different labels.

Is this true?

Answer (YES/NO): NO